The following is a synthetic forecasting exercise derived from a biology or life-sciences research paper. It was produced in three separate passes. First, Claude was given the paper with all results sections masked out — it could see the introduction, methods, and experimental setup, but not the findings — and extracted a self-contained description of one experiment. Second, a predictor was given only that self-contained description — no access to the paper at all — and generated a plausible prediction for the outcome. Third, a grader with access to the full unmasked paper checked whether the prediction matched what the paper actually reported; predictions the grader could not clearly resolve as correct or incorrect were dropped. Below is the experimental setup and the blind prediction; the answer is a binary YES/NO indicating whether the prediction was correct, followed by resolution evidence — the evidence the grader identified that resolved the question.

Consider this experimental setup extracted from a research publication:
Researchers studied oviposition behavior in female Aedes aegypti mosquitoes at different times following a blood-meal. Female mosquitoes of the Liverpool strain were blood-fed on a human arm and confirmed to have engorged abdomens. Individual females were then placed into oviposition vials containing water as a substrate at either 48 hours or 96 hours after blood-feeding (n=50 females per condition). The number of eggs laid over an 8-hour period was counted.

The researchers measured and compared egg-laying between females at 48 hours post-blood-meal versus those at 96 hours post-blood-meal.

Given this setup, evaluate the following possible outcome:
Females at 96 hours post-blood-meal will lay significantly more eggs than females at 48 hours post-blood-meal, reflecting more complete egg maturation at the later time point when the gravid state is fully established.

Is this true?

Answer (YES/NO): YES